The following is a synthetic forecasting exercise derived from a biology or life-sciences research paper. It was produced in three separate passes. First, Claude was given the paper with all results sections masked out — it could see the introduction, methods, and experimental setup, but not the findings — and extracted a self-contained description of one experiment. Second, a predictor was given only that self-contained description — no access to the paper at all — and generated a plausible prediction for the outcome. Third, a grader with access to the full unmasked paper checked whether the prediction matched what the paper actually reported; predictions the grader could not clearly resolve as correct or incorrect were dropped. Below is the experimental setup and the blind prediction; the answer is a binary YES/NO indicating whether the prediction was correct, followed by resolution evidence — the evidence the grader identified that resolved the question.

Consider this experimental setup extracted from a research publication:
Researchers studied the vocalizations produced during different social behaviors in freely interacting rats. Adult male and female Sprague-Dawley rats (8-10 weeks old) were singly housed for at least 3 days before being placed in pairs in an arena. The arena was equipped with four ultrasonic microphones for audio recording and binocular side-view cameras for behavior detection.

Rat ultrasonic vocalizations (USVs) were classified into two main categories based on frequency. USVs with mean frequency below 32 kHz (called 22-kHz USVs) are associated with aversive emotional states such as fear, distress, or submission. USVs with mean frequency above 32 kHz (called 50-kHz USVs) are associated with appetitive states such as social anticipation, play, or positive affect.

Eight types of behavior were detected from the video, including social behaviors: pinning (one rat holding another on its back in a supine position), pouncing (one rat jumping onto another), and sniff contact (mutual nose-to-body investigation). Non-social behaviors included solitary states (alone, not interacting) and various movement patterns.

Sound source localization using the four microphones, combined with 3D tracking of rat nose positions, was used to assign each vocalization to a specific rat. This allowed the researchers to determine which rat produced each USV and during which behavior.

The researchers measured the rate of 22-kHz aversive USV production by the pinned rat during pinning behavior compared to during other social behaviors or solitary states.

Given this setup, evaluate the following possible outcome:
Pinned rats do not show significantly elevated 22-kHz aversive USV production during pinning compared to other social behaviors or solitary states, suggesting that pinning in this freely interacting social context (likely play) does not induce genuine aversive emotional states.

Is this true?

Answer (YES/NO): NO